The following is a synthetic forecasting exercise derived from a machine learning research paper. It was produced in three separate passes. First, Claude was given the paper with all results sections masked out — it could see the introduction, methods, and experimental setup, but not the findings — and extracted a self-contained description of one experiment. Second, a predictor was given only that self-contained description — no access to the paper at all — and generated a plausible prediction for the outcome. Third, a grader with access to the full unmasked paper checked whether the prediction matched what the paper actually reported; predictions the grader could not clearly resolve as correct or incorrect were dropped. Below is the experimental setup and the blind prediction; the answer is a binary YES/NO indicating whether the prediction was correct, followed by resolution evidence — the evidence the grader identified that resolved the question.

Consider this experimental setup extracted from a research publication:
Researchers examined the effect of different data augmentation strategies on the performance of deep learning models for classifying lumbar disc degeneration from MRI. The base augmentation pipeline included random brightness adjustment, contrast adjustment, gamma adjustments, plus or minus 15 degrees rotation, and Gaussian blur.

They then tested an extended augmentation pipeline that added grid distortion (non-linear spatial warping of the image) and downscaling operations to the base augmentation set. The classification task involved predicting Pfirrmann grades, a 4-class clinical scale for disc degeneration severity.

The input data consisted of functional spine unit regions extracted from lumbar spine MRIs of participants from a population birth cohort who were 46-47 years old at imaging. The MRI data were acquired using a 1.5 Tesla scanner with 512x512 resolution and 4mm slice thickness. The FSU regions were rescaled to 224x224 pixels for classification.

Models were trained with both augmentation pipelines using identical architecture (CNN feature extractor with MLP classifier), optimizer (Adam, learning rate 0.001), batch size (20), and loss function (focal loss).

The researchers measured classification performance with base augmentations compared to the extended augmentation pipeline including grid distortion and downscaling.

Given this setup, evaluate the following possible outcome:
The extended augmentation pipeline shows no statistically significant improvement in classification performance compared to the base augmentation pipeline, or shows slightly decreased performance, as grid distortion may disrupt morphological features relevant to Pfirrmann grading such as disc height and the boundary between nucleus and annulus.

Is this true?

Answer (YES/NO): NO